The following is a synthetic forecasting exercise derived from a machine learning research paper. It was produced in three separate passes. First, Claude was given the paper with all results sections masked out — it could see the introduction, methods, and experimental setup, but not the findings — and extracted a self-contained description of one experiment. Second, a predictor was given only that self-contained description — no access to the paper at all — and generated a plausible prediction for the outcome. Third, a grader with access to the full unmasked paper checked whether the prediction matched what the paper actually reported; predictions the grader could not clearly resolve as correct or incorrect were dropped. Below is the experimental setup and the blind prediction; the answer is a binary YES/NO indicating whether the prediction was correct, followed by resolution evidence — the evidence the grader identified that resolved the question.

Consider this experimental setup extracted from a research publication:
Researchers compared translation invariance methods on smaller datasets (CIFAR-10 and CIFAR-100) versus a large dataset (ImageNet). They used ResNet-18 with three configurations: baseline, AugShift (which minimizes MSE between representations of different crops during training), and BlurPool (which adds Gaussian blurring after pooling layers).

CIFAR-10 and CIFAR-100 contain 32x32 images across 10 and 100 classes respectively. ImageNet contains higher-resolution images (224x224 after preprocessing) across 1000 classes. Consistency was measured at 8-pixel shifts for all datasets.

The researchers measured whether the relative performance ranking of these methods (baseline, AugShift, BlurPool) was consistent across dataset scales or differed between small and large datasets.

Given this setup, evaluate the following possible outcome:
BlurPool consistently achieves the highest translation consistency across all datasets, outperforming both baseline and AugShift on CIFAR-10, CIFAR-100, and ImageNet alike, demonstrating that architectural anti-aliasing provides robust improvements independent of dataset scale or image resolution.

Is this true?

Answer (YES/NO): NO